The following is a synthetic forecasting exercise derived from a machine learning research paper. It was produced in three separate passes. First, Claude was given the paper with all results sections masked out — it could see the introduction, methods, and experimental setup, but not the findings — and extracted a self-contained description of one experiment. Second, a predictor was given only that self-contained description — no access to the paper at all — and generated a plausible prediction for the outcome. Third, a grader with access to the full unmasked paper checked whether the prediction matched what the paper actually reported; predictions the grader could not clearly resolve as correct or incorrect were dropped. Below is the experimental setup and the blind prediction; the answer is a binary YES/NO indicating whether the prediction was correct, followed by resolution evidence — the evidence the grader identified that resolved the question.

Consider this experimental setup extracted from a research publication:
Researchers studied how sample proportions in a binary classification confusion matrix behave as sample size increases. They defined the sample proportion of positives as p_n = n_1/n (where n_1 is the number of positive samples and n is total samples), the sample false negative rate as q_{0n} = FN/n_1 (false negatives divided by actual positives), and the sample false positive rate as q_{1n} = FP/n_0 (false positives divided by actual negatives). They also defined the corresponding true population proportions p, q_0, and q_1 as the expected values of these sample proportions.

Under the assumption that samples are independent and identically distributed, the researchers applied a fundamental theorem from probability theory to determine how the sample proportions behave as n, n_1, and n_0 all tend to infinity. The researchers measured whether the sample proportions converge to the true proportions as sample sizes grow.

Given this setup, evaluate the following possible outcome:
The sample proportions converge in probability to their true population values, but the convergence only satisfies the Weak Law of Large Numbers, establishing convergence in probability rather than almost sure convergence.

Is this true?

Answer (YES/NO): YES